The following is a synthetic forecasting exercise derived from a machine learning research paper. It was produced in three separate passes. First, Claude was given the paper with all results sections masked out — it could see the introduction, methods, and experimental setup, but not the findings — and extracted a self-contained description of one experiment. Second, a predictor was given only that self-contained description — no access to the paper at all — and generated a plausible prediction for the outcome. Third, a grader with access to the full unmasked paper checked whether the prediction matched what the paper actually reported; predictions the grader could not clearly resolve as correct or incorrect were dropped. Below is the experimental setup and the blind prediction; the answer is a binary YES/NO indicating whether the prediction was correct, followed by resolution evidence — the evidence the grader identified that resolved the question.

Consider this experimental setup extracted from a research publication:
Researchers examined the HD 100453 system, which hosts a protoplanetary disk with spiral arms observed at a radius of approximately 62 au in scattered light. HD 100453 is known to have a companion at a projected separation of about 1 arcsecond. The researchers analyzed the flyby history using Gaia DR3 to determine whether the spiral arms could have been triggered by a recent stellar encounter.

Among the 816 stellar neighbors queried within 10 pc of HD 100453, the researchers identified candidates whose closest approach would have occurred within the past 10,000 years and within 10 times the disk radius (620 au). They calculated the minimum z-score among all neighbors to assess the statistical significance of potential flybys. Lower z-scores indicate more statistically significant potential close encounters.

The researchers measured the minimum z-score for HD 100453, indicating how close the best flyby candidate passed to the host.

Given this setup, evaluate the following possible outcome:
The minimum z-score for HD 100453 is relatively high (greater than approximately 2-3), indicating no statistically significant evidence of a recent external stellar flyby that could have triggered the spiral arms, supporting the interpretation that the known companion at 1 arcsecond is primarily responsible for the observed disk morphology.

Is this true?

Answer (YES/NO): NO